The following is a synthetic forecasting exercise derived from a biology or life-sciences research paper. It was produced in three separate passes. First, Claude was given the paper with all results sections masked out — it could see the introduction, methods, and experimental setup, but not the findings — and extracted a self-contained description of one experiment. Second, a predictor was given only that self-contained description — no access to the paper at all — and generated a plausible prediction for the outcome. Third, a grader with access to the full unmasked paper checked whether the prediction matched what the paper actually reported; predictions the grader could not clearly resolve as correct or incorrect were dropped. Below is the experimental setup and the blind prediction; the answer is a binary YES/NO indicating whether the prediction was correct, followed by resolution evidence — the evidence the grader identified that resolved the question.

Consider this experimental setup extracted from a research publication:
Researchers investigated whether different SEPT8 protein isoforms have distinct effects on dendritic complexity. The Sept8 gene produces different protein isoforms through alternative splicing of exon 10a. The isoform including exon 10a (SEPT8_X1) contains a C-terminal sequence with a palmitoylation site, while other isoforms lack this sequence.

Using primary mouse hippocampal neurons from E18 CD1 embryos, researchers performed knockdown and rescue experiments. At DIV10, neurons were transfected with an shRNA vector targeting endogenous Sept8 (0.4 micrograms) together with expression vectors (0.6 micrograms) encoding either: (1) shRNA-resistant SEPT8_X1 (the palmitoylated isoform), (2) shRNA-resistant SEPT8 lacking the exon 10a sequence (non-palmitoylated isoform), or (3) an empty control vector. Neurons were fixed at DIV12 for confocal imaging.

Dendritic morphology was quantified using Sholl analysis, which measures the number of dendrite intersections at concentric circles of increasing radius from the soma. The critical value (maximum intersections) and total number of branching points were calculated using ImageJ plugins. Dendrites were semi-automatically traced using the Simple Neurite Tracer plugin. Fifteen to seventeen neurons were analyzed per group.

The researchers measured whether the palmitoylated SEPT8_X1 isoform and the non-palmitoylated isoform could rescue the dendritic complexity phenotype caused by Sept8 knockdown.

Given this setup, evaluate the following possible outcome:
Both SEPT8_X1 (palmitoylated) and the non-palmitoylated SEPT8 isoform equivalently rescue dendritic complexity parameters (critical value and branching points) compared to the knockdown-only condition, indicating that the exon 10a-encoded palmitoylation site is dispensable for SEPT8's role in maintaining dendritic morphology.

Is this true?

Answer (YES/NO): NO